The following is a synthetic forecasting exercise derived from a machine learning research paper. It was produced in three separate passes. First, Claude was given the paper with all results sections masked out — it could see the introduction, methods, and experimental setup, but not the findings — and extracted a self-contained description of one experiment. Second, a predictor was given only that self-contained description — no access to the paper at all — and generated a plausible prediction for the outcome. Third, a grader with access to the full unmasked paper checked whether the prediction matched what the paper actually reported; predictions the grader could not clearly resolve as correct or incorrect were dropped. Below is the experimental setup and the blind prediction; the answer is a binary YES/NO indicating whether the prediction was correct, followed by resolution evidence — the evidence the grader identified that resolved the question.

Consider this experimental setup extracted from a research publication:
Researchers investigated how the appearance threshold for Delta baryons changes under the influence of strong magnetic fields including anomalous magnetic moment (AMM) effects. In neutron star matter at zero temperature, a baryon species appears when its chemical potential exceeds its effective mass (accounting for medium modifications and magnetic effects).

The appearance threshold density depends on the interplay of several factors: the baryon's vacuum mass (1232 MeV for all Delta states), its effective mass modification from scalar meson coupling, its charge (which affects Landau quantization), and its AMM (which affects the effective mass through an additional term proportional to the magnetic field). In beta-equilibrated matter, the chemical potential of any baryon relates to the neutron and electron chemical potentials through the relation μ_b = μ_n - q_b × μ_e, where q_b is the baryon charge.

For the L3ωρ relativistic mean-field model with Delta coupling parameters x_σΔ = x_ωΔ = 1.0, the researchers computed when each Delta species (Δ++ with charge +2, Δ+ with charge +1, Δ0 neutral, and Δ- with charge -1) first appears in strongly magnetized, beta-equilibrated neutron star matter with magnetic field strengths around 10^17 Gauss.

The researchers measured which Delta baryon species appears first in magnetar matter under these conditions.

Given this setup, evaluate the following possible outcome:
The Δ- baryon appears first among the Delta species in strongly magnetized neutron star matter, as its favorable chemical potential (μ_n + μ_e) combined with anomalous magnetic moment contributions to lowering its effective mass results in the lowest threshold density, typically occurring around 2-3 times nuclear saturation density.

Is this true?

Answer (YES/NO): YES